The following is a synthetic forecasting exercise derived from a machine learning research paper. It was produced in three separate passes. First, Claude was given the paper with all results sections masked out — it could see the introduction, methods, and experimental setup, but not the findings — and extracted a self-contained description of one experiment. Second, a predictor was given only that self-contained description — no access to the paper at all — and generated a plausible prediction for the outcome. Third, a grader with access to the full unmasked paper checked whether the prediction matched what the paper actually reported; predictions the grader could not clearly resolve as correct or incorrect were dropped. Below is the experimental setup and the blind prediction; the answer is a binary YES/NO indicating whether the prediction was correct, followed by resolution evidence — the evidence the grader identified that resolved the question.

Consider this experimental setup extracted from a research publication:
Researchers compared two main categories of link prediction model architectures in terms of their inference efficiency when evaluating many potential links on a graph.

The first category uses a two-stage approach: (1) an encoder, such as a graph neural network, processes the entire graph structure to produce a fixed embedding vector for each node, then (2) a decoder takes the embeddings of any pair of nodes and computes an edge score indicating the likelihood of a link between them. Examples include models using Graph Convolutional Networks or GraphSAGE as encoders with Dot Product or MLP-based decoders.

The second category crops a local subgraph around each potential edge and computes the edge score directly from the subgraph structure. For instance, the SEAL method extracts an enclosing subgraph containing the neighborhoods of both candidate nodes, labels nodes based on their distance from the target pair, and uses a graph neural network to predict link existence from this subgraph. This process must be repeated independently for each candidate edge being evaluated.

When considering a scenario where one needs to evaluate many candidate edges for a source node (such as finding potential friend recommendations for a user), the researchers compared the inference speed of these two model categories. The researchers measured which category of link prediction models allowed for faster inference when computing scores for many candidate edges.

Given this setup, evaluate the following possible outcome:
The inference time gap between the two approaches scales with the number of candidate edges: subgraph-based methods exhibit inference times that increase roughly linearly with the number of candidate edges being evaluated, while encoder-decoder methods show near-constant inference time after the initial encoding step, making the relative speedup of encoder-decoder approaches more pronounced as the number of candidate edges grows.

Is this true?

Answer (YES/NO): NO